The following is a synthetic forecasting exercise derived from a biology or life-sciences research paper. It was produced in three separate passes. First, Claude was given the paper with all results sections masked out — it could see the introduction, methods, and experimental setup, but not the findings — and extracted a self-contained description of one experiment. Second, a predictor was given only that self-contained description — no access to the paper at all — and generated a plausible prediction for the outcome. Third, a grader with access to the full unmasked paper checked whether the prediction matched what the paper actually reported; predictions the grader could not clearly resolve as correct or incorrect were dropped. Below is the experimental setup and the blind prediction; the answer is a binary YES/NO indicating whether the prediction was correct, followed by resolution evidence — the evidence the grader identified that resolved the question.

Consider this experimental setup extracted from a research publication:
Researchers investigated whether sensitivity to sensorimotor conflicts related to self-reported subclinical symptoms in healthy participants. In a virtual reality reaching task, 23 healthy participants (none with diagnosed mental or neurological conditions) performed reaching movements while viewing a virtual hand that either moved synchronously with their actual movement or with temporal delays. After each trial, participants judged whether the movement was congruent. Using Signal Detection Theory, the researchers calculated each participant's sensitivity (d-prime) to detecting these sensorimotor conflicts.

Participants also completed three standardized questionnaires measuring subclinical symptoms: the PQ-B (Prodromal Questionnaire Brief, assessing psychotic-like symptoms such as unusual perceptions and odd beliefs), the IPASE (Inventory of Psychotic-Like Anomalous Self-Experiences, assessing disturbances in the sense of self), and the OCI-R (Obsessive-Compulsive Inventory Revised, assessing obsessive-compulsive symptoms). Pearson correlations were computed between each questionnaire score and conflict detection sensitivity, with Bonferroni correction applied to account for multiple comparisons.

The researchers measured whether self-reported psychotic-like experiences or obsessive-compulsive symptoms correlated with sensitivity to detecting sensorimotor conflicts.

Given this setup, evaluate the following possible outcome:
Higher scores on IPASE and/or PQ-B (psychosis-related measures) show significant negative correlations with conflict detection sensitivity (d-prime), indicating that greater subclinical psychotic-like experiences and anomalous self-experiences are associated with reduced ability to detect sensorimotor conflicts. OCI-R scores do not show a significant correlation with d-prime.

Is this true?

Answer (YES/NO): NO